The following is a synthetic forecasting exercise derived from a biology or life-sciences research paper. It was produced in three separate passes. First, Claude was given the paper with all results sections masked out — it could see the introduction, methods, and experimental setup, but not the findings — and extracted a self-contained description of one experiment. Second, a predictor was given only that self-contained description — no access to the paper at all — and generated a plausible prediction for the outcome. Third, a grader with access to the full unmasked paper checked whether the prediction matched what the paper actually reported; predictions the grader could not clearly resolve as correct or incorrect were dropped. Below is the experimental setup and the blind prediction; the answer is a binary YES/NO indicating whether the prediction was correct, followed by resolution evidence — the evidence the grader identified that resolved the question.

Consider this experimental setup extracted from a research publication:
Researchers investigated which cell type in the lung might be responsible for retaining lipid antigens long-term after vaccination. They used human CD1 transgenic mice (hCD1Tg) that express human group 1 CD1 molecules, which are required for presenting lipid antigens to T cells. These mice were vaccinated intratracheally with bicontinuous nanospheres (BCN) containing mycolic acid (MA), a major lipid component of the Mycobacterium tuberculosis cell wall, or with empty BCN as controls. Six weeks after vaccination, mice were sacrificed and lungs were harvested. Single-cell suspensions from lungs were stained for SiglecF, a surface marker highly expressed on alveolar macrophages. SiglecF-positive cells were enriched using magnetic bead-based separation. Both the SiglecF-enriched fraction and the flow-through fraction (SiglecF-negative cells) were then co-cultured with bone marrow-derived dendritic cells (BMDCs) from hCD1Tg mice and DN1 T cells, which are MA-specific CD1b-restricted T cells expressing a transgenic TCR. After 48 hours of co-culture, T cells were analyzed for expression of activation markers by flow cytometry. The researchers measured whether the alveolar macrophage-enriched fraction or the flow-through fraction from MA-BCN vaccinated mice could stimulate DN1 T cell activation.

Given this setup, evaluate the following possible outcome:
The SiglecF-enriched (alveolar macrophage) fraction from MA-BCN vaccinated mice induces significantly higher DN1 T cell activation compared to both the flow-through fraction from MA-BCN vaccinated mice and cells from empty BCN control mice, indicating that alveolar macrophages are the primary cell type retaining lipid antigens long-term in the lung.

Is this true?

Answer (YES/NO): YES